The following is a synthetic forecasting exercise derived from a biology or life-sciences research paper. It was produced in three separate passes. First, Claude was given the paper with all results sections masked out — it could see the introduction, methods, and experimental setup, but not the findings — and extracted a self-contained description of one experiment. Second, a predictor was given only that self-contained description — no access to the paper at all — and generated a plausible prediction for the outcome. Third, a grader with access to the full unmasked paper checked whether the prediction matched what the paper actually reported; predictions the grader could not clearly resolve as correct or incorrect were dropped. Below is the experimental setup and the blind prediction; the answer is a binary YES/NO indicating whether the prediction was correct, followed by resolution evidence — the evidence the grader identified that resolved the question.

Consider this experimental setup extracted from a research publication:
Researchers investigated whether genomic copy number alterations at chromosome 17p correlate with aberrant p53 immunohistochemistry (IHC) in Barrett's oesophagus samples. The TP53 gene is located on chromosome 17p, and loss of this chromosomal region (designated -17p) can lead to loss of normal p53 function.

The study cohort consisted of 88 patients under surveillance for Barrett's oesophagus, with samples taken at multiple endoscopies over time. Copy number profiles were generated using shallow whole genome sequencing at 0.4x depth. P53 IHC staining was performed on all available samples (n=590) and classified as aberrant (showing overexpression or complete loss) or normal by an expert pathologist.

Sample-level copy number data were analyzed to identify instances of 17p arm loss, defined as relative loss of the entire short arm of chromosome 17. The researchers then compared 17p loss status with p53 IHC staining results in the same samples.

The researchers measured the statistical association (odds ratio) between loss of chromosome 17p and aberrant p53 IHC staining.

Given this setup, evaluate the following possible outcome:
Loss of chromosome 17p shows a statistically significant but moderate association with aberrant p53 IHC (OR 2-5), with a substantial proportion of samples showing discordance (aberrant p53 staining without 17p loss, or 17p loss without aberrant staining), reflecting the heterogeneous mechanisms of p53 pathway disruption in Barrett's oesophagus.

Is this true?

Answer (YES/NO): NO